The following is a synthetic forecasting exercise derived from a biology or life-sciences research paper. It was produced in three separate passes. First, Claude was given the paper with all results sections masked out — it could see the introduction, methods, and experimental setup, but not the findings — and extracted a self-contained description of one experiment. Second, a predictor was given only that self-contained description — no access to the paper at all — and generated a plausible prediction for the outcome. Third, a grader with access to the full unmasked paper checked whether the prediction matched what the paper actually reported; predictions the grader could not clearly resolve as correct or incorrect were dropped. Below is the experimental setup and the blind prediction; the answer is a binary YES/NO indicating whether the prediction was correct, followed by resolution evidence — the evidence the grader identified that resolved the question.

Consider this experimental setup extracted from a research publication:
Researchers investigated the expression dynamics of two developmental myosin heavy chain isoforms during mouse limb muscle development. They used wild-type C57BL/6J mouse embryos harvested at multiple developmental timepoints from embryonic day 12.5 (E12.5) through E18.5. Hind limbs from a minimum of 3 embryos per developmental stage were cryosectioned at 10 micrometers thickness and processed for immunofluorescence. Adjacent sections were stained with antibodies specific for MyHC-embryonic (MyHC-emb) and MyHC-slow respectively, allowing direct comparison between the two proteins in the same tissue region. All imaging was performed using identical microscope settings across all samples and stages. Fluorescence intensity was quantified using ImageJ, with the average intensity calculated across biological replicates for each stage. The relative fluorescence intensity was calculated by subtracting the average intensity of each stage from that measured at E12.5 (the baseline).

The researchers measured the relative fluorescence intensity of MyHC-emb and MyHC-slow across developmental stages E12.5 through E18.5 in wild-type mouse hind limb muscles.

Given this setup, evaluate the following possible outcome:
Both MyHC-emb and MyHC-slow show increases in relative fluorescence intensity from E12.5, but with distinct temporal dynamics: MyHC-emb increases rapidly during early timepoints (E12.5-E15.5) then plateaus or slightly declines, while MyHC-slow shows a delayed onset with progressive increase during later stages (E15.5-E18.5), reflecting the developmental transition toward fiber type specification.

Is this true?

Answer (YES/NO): NO